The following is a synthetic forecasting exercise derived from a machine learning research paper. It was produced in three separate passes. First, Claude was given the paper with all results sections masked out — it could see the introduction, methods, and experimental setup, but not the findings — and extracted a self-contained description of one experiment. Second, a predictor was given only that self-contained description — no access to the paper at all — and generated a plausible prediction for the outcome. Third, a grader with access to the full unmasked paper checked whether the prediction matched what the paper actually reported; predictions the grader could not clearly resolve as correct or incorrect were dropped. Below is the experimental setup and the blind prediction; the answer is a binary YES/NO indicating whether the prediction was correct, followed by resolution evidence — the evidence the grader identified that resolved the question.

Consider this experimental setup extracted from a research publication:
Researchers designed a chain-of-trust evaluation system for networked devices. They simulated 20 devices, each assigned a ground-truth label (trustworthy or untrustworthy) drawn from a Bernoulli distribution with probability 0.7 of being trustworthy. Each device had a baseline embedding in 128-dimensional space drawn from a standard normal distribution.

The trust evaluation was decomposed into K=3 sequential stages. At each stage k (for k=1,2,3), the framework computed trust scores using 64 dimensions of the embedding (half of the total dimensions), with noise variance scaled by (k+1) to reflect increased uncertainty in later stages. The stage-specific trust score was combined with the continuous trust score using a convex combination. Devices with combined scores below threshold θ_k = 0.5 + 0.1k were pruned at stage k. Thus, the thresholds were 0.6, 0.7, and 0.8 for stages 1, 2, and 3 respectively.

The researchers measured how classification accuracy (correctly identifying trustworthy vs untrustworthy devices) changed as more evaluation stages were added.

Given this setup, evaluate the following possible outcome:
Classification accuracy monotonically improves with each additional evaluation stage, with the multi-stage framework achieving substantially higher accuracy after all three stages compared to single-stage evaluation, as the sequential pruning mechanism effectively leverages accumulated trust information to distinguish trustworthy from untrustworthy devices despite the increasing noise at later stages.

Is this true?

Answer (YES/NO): NO